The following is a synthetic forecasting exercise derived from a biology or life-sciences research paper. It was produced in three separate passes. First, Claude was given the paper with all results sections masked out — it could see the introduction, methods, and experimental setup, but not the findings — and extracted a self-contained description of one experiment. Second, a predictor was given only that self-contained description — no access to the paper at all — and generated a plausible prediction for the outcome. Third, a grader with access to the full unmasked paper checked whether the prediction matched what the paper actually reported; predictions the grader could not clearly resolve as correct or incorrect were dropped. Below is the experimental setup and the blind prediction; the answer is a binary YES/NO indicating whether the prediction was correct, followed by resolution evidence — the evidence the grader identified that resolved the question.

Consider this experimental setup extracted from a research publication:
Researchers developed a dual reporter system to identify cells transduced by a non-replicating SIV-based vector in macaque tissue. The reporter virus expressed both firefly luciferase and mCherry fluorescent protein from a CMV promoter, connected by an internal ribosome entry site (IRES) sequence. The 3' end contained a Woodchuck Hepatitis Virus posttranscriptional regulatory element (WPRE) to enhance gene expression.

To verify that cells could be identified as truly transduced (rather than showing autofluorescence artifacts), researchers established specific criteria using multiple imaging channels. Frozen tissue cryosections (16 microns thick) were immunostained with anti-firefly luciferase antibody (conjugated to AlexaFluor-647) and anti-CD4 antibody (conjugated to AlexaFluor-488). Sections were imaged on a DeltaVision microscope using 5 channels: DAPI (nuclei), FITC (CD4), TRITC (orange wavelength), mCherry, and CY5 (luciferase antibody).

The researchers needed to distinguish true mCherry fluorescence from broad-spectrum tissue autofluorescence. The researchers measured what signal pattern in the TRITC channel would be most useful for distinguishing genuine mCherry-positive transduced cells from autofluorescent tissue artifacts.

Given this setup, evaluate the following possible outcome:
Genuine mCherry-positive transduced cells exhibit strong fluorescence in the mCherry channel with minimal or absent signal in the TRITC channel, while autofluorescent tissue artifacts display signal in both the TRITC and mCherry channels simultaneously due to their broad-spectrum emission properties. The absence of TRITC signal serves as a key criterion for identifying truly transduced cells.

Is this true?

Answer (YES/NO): YES